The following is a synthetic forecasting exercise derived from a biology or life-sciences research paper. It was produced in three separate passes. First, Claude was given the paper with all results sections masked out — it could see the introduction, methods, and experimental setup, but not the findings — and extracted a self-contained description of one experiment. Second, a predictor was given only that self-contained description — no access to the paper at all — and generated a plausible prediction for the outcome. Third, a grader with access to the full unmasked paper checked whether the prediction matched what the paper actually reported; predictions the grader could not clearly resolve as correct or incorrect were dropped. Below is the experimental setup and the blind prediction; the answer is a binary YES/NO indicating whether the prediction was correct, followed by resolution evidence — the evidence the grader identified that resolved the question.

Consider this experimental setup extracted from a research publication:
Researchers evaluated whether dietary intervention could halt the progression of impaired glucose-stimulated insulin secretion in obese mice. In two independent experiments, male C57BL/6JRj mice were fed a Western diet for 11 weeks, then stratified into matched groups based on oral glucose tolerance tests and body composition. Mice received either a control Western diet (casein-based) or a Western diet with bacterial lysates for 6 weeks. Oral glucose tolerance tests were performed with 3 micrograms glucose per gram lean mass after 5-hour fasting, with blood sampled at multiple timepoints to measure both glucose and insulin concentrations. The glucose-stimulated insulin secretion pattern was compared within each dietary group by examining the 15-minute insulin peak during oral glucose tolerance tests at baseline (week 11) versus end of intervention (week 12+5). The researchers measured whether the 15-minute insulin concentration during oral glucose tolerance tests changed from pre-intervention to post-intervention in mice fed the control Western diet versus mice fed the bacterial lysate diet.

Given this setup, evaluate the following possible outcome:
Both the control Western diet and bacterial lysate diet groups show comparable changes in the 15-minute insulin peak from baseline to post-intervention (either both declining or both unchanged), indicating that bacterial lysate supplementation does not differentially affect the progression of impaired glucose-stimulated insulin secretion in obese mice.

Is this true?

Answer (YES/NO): NO